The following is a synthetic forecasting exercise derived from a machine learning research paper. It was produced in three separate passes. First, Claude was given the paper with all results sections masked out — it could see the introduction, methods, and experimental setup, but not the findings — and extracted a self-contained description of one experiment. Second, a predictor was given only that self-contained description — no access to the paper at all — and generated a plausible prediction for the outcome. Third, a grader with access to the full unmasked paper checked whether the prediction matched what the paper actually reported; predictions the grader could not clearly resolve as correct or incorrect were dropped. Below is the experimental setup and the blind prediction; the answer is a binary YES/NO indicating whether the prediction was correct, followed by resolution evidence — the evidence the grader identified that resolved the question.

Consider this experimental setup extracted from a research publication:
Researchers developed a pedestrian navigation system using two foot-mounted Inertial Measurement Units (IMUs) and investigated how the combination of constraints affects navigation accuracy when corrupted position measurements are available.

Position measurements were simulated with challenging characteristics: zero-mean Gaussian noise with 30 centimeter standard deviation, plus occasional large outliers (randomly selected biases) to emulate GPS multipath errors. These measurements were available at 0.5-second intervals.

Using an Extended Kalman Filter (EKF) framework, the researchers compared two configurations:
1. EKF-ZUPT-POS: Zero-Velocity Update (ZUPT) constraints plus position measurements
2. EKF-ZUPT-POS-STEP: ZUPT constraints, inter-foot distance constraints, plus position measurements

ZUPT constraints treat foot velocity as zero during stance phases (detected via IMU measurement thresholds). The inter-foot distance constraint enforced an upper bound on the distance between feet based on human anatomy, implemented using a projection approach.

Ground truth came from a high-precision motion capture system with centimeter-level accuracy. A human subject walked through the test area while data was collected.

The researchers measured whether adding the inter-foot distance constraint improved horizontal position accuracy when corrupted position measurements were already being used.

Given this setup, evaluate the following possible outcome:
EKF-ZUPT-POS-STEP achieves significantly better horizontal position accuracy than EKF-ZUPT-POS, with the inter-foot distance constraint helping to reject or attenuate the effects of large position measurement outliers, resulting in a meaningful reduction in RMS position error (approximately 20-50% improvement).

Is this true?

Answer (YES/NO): NO